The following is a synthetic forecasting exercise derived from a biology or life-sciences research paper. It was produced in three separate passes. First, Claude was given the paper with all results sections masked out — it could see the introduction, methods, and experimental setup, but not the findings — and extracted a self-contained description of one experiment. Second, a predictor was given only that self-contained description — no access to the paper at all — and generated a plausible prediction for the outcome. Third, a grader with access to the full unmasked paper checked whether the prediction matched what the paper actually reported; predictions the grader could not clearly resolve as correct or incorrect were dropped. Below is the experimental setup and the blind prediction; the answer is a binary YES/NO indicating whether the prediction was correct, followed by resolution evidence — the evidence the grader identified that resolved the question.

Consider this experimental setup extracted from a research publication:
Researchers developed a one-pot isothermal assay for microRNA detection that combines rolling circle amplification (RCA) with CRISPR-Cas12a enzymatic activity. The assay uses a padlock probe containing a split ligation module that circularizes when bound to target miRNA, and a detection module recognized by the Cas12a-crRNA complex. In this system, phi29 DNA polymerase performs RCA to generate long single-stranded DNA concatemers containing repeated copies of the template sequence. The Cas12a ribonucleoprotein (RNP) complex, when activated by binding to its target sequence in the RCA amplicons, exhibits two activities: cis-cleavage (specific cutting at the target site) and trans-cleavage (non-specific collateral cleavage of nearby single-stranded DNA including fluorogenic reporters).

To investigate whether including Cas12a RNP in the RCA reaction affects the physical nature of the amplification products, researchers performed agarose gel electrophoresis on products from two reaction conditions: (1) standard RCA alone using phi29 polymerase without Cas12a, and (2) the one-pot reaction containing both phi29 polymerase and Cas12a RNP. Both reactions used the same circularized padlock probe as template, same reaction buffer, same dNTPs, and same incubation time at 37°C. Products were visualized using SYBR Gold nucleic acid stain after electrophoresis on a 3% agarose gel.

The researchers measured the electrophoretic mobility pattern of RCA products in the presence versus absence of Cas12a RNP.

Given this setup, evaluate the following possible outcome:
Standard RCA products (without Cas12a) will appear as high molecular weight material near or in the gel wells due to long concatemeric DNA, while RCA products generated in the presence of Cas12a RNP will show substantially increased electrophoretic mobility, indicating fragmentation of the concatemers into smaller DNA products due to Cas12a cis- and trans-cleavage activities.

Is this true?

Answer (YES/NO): YES